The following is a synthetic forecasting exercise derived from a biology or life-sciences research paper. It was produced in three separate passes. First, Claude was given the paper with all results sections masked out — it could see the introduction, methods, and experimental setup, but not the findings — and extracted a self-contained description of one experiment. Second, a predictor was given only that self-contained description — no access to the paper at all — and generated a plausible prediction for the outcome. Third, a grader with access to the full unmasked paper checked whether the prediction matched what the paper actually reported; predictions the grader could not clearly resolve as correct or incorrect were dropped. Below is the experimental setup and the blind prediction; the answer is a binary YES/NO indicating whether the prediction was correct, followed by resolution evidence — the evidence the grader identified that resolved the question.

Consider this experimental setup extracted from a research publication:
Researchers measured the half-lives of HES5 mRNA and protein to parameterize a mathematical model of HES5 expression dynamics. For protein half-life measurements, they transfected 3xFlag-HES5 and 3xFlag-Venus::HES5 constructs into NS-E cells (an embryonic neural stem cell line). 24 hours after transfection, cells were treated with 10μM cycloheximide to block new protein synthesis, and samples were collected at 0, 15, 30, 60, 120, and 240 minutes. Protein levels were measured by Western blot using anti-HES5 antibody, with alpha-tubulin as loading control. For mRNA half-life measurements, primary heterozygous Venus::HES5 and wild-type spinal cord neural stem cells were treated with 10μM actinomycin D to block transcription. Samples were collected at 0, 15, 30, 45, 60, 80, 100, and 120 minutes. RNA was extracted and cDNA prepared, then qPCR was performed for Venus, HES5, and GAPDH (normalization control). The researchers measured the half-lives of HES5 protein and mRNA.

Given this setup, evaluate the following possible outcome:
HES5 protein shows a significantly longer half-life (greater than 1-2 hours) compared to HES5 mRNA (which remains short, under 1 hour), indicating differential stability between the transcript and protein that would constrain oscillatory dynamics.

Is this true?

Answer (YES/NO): NO